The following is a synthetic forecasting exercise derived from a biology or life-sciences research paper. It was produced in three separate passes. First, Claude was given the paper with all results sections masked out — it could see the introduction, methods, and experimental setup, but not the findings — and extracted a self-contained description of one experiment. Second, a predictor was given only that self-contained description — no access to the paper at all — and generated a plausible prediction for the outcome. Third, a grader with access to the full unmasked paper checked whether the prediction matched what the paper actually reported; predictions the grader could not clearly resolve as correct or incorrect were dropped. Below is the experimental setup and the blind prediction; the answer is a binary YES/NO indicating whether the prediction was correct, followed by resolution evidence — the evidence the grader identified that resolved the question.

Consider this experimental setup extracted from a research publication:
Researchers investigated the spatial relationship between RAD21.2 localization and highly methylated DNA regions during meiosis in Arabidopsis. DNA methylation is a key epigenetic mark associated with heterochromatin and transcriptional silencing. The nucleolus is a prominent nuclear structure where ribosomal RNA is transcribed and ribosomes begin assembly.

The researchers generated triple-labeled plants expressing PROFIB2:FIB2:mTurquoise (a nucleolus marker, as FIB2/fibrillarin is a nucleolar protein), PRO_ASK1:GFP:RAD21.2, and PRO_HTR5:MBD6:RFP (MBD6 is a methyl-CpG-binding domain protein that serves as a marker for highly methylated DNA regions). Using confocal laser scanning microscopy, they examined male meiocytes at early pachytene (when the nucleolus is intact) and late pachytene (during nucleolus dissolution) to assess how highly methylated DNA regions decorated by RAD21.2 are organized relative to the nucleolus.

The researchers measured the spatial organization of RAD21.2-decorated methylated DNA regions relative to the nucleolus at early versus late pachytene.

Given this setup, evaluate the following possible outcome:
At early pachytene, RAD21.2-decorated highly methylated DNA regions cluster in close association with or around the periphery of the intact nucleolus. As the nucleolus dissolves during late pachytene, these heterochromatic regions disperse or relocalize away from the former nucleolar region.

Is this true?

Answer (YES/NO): YES